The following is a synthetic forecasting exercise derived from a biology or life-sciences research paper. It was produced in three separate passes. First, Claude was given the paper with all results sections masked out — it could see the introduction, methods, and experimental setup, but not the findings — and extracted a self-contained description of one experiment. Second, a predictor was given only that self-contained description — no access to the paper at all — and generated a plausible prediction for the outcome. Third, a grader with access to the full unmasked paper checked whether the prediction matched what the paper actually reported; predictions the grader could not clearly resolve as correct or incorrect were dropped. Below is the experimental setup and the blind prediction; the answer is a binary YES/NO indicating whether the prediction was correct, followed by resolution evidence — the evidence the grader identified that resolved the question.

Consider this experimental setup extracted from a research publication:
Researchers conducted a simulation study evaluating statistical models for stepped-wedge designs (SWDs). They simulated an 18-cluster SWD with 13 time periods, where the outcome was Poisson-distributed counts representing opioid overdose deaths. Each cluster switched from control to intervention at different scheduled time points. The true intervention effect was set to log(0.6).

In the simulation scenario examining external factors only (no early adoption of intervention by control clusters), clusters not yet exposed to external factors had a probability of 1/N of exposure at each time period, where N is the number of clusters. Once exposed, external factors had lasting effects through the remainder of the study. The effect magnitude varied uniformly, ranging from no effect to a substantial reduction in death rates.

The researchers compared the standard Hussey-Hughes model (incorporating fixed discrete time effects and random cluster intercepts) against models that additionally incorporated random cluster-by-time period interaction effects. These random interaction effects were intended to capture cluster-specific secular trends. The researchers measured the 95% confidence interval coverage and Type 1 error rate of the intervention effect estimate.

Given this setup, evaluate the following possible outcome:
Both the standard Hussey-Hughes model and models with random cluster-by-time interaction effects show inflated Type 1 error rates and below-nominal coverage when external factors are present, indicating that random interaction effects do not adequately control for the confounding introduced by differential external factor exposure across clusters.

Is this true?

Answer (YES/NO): NO